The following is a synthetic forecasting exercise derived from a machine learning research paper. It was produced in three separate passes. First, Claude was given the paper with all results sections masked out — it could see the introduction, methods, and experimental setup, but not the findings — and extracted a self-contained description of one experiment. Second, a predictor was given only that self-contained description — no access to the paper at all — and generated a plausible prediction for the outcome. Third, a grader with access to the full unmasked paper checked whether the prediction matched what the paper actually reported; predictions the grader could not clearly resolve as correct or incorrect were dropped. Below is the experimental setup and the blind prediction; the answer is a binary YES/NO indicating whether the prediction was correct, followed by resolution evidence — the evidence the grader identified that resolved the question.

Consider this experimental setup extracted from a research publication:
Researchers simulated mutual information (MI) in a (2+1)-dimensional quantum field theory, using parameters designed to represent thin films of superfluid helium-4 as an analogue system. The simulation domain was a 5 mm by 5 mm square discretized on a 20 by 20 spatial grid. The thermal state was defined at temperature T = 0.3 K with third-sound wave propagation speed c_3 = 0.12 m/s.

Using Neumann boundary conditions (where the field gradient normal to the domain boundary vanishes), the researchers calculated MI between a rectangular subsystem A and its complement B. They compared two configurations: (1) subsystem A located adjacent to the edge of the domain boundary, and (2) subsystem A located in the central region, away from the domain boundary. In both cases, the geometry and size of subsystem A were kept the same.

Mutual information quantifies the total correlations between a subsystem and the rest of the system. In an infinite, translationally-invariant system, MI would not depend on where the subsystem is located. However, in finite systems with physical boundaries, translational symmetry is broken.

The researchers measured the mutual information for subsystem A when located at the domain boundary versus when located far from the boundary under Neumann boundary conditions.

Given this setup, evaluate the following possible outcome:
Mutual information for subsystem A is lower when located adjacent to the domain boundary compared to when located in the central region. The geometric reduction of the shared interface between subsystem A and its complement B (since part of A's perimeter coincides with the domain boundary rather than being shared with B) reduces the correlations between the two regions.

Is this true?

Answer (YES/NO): NO